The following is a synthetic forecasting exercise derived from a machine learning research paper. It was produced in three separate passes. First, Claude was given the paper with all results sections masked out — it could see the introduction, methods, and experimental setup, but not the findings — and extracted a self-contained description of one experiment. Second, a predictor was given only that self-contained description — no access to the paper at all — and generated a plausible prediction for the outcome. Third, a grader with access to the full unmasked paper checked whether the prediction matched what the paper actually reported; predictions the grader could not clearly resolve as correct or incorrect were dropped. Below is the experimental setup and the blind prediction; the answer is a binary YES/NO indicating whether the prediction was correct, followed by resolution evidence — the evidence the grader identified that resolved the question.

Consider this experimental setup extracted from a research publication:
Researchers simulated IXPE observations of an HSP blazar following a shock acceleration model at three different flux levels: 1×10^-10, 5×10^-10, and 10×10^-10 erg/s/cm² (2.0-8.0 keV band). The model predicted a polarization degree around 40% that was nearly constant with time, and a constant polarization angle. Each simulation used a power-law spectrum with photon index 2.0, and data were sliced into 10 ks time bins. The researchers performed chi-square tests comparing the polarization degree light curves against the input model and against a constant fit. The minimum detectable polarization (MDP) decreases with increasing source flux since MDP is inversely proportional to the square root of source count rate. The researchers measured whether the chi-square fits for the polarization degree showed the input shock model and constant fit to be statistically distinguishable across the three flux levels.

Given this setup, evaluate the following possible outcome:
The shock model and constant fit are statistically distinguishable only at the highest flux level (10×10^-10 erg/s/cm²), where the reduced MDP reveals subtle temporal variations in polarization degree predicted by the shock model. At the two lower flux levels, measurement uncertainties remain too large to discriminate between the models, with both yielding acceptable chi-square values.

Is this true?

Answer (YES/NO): NO